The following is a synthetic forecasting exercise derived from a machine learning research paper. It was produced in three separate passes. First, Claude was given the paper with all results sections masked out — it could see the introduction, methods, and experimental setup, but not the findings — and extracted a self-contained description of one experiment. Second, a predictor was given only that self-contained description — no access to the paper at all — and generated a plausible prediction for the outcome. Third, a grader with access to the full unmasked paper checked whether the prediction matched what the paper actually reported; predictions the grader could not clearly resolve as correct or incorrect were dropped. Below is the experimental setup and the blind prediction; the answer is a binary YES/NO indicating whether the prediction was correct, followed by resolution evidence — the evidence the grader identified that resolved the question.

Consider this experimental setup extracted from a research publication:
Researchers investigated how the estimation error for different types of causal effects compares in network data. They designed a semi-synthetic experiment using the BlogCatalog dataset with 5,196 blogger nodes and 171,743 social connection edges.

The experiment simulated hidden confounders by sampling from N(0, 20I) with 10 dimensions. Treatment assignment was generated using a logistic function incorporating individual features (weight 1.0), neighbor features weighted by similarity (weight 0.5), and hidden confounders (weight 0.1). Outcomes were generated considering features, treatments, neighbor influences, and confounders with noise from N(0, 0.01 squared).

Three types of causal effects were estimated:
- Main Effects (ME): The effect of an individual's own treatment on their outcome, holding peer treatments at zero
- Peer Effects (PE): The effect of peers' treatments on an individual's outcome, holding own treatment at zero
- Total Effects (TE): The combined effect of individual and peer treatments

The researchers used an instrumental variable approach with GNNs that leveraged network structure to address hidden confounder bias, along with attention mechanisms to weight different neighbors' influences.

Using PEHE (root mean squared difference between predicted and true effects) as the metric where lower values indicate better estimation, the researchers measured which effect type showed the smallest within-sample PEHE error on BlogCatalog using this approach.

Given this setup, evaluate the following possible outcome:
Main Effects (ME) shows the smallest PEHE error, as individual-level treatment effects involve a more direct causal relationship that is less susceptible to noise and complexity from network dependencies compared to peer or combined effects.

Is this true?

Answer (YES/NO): NO